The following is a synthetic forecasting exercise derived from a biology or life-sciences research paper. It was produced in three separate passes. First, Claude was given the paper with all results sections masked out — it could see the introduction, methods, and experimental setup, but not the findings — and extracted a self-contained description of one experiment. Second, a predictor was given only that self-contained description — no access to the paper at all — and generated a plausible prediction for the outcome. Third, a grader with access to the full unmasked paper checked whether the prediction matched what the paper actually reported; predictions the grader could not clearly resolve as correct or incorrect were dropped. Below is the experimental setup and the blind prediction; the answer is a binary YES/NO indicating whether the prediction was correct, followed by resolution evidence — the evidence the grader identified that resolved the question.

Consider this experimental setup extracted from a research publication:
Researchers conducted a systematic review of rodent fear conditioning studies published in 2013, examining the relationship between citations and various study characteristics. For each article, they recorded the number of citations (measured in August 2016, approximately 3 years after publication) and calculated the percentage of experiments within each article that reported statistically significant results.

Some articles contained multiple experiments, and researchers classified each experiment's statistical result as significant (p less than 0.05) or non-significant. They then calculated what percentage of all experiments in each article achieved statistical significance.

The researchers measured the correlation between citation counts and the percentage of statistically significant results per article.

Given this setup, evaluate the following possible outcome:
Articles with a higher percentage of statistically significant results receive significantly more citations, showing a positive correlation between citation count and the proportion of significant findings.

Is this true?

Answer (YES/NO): NO